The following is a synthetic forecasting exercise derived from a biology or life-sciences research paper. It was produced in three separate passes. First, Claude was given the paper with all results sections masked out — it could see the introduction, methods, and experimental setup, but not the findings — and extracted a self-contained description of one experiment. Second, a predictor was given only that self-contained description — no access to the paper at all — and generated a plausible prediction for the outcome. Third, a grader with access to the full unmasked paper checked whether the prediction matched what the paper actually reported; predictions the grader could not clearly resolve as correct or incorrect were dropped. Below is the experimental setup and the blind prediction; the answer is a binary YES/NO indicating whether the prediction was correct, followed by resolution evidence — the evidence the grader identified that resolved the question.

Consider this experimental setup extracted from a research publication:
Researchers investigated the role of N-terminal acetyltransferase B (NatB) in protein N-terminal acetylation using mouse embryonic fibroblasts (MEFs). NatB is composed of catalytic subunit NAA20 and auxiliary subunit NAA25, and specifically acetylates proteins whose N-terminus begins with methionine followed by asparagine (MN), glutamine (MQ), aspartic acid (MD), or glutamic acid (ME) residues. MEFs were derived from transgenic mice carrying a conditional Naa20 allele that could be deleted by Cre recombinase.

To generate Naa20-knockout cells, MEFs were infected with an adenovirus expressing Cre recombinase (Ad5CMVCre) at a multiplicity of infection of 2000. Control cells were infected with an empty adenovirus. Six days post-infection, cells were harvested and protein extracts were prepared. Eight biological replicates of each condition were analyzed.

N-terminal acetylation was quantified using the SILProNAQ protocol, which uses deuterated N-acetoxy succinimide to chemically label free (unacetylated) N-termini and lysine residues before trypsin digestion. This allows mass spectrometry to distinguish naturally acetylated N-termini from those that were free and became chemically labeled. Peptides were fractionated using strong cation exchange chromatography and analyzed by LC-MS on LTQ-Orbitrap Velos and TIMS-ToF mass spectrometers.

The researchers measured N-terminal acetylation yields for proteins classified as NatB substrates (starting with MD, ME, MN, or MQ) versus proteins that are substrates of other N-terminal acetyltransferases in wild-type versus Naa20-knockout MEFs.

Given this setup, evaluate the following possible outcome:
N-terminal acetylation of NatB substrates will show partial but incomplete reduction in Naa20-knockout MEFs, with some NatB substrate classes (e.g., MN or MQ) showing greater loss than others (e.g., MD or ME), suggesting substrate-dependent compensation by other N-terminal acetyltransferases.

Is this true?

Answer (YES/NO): NO